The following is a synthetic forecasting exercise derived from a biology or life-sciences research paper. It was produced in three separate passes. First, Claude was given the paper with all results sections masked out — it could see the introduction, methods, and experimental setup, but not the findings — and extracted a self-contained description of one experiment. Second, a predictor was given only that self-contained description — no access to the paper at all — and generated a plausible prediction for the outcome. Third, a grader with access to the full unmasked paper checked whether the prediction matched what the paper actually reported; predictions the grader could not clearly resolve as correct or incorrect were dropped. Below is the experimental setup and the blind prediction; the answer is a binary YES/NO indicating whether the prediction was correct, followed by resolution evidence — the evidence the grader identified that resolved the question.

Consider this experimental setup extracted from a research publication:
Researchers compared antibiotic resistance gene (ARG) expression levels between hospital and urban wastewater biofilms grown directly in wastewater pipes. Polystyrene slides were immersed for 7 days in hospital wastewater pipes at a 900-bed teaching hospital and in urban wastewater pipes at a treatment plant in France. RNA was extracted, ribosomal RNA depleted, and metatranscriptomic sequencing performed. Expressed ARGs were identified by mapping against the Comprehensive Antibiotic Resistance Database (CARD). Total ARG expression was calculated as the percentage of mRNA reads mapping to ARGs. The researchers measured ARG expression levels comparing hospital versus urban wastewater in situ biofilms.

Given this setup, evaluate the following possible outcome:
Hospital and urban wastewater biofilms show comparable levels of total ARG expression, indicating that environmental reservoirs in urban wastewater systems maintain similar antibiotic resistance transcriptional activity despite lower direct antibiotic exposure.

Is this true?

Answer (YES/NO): NO